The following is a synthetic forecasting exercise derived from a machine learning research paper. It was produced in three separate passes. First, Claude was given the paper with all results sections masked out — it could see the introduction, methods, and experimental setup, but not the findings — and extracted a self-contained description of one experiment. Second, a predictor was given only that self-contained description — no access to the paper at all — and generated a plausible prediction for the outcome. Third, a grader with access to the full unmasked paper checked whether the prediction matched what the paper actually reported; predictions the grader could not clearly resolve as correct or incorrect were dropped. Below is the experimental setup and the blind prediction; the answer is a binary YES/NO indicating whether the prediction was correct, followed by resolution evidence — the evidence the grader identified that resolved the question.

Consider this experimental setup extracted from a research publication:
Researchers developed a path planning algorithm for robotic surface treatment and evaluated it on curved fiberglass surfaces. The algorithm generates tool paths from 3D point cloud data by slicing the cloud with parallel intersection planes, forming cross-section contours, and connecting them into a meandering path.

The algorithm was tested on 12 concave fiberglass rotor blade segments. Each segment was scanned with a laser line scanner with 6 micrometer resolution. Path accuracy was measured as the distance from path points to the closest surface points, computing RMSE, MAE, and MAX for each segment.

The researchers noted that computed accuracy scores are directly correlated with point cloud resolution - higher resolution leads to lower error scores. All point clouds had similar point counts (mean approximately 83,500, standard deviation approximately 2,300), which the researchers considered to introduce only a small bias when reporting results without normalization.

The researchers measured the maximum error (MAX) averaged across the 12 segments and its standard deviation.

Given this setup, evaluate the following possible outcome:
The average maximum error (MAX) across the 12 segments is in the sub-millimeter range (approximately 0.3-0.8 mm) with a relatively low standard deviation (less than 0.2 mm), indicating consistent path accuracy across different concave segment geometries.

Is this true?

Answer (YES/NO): NO